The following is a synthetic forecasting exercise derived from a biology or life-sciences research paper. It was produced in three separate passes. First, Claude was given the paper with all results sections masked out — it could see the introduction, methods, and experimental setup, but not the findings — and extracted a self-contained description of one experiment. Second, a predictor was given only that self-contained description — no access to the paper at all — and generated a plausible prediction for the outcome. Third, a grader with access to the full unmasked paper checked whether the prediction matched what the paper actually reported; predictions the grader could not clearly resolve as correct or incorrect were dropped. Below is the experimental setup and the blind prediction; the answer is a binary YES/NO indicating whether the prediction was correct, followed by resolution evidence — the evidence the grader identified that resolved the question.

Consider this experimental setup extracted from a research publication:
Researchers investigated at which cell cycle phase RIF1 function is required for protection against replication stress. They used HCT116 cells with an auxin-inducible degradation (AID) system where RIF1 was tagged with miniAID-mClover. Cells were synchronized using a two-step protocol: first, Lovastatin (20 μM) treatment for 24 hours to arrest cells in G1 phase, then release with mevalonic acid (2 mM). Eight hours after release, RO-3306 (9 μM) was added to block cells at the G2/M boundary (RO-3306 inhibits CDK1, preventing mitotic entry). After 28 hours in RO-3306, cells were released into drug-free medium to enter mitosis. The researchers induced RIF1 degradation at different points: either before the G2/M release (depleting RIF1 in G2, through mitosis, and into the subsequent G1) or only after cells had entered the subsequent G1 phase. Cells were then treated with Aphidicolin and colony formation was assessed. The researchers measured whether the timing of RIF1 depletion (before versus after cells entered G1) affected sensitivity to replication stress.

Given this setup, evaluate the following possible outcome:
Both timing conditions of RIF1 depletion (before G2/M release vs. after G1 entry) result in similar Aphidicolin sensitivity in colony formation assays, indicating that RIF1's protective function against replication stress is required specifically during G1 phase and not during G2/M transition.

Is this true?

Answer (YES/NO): NO